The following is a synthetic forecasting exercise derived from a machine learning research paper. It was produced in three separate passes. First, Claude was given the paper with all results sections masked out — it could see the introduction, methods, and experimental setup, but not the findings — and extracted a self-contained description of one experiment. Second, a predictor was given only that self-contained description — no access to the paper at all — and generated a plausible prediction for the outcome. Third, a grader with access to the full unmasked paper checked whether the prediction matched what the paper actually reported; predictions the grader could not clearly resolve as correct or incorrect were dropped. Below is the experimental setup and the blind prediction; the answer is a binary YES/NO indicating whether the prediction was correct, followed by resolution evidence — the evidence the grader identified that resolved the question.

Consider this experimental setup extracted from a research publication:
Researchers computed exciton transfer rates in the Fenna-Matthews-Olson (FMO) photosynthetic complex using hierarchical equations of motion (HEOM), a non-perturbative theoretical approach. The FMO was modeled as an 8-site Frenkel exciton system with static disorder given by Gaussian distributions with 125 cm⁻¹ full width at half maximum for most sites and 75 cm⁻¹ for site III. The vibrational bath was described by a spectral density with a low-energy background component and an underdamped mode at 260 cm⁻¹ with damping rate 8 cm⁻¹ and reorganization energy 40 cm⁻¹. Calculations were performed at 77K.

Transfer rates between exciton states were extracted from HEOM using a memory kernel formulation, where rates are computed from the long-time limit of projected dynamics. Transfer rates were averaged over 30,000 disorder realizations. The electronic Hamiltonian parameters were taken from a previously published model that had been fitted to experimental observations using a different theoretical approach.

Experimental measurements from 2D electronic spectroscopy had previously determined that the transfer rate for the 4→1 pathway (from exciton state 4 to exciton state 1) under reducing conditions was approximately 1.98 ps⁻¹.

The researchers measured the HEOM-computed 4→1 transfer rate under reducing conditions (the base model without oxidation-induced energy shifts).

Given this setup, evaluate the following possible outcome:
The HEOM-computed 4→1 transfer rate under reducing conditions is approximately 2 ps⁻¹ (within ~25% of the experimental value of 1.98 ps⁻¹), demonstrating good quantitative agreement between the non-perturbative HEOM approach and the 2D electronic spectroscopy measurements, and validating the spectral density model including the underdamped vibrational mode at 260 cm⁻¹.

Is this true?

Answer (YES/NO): NO